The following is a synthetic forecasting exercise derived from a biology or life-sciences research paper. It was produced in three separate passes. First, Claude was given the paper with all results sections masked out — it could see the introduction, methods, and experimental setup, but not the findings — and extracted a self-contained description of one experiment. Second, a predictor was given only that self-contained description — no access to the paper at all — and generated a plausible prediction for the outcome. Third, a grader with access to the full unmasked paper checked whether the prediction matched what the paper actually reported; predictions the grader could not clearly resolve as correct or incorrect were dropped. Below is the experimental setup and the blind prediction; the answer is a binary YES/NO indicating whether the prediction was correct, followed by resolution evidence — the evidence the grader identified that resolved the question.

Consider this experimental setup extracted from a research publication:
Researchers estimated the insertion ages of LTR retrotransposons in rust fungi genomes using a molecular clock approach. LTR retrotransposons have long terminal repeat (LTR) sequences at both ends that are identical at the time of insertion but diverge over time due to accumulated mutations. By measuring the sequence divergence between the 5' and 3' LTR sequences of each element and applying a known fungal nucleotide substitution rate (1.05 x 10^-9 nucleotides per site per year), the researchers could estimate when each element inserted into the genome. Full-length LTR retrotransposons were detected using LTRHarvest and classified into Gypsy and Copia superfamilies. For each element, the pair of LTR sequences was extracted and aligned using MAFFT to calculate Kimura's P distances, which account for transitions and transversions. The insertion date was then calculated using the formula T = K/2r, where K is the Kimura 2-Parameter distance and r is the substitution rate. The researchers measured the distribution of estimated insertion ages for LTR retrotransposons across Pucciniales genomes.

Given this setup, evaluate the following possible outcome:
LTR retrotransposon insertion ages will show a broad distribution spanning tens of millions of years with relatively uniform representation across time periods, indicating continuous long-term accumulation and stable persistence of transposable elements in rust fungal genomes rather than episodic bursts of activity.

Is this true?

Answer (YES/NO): NO